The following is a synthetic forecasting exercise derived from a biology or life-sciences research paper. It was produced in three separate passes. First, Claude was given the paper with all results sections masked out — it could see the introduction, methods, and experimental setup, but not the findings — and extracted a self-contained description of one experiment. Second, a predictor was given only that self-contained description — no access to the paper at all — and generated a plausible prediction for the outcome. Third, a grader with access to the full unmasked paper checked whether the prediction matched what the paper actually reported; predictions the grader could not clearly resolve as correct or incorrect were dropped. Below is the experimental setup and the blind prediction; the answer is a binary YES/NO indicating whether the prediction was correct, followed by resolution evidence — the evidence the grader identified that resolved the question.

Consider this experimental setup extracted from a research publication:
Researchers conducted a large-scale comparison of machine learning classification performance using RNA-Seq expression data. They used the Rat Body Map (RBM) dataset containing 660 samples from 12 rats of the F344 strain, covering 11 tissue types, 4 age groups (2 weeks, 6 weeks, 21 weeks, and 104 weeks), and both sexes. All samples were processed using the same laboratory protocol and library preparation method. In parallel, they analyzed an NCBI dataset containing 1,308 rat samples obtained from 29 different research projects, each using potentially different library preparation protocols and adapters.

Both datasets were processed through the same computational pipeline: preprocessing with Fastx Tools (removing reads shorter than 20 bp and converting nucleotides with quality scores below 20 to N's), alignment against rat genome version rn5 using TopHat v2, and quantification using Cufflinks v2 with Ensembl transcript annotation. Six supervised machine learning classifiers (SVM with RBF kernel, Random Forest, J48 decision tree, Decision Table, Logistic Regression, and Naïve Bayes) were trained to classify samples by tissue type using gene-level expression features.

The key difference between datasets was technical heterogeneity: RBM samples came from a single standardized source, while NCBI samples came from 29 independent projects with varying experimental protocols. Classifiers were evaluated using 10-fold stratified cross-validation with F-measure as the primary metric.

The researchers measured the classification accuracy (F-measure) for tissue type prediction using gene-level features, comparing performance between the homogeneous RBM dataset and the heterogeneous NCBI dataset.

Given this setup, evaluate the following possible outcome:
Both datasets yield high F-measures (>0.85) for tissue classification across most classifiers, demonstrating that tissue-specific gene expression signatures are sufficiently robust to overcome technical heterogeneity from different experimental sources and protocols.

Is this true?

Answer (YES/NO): NO